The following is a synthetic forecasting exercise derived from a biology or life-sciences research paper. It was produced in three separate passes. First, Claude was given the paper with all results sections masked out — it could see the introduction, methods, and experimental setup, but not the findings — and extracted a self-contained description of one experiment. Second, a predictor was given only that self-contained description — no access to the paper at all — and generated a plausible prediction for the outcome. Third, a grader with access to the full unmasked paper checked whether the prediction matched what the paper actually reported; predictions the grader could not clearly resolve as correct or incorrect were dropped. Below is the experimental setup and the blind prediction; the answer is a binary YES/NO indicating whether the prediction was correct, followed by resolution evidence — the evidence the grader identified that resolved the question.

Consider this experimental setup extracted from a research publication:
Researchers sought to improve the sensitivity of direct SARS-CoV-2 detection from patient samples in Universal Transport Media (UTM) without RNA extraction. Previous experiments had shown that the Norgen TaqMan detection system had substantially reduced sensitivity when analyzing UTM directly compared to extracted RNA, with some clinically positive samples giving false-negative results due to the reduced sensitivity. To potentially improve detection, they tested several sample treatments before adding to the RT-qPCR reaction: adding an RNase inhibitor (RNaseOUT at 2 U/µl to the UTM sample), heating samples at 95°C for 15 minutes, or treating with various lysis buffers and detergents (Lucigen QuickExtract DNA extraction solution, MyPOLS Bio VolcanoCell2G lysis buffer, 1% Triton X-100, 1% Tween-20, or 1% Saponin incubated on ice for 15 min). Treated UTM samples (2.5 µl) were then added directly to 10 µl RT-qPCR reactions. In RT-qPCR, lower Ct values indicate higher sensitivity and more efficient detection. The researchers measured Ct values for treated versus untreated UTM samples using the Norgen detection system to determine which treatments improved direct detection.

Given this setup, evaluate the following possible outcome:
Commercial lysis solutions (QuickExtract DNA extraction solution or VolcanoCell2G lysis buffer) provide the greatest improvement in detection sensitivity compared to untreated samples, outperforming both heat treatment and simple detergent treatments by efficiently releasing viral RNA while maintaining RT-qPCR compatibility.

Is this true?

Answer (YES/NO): NO